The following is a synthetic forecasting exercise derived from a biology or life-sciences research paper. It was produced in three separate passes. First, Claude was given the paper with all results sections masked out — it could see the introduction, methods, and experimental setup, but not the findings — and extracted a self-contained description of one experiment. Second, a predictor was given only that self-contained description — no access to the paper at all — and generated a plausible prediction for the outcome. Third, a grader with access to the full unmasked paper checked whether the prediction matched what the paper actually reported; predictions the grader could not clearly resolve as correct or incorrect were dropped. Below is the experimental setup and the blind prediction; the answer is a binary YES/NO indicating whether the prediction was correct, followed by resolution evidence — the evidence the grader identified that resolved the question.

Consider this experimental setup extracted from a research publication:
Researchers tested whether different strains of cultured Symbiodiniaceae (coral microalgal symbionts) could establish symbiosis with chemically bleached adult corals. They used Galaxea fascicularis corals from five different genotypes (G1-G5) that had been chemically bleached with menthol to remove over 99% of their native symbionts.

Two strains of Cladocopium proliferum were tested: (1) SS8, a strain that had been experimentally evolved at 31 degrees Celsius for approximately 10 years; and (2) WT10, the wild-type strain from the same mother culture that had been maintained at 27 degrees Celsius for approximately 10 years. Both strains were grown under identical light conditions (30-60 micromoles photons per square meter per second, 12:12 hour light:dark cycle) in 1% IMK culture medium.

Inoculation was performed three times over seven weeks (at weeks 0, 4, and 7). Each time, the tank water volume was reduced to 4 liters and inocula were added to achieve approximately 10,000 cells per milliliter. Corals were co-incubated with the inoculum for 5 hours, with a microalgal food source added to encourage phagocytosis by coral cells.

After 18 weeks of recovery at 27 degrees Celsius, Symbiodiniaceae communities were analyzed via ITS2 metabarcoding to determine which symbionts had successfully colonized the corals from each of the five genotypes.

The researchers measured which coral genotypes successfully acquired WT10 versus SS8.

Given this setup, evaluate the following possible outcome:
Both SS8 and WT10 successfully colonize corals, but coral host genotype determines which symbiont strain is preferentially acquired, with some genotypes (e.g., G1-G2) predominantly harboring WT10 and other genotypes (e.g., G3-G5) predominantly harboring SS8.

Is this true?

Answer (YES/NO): NO